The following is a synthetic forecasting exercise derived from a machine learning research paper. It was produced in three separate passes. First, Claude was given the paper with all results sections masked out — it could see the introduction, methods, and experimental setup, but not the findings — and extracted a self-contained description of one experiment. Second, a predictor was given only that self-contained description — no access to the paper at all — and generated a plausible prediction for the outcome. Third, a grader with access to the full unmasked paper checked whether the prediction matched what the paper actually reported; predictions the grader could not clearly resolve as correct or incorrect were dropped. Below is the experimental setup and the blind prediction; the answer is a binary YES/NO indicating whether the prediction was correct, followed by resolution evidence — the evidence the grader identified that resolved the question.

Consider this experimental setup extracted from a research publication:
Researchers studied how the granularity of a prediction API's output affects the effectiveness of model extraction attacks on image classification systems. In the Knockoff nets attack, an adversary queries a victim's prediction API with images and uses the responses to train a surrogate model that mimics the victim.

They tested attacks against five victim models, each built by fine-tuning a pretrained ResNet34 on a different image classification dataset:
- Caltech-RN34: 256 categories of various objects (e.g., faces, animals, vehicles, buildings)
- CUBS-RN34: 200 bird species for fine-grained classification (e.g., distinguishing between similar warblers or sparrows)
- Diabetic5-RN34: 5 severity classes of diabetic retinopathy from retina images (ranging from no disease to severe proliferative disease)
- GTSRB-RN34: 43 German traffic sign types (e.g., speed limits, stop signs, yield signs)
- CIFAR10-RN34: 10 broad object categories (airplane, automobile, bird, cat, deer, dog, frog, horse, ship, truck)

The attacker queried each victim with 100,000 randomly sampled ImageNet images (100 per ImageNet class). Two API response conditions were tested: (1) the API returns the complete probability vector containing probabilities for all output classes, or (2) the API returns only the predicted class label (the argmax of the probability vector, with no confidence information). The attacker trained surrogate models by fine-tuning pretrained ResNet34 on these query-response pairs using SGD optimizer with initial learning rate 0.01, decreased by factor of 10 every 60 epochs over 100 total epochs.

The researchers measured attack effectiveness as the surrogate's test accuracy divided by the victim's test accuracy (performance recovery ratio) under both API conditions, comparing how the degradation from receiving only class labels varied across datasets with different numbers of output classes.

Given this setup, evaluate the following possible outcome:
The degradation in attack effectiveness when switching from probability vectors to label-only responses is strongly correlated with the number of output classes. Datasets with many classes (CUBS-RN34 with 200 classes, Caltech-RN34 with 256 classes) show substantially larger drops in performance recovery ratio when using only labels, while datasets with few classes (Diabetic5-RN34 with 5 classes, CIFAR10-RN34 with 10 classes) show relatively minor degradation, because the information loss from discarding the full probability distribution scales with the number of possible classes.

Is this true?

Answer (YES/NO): NO